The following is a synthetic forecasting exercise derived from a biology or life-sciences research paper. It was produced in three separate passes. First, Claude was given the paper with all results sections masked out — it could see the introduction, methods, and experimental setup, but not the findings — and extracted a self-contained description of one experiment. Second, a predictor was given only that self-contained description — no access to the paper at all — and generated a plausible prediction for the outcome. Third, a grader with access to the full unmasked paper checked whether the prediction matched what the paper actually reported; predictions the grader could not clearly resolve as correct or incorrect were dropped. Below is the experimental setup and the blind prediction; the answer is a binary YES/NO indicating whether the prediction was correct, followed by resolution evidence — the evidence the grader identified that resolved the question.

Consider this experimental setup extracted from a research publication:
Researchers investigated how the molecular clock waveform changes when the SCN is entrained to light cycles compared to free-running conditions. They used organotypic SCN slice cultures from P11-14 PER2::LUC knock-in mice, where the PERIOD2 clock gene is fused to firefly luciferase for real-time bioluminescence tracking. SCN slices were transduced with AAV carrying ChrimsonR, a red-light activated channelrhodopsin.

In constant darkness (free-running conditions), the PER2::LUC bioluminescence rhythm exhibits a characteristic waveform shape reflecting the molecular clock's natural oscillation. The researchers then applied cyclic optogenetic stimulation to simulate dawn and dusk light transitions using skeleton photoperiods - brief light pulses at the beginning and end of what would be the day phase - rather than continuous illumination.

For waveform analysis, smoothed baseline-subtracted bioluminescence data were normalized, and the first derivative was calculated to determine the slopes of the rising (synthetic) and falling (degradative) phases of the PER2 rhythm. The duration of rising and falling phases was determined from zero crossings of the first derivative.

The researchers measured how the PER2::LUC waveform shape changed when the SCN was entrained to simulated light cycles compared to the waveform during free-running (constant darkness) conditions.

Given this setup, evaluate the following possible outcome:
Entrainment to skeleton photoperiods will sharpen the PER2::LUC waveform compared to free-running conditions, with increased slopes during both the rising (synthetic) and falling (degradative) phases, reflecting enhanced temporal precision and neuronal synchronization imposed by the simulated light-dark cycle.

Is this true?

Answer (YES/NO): NO